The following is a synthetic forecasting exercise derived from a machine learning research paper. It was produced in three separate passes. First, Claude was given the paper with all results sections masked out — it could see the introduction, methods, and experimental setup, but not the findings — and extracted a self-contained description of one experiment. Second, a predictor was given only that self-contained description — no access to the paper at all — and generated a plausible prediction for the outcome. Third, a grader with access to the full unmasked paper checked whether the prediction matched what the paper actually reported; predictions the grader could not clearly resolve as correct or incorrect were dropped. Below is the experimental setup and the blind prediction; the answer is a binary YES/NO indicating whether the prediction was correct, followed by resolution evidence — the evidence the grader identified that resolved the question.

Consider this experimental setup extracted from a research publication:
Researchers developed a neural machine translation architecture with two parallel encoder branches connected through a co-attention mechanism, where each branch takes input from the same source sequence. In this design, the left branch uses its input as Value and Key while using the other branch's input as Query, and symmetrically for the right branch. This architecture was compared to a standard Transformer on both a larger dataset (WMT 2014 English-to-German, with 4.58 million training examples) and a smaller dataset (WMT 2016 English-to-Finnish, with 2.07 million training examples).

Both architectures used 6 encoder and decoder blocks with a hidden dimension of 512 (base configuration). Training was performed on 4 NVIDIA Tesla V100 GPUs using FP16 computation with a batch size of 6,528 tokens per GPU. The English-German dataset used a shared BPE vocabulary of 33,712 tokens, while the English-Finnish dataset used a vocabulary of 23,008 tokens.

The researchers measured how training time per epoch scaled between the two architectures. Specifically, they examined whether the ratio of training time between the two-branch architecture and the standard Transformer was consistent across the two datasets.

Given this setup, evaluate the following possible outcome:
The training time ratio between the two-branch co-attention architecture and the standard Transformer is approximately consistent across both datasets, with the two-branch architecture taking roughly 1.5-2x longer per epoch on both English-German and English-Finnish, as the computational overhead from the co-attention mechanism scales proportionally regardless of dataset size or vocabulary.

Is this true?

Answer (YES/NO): NO